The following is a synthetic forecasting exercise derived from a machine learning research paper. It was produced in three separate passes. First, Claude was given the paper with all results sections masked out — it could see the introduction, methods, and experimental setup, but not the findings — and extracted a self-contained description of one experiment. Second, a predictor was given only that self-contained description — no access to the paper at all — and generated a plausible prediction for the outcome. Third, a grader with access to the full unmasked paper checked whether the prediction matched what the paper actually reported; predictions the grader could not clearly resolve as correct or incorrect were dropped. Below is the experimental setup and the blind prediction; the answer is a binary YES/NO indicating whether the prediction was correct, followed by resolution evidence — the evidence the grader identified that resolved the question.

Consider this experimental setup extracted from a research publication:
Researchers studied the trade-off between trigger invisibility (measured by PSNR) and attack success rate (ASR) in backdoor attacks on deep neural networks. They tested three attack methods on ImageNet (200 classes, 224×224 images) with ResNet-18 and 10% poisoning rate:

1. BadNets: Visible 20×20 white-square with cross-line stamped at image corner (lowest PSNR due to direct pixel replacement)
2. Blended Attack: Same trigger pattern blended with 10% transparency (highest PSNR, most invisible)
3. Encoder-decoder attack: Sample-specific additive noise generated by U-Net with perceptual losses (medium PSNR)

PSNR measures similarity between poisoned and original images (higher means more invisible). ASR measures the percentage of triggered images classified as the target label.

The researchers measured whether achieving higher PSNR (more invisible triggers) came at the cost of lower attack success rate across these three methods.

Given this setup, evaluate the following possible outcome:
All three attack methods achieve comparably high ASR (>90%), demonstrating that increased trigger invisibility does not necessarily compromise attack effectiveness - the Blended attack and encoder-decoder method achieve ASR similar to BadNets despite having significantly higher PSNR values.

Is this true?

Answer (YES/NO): YES